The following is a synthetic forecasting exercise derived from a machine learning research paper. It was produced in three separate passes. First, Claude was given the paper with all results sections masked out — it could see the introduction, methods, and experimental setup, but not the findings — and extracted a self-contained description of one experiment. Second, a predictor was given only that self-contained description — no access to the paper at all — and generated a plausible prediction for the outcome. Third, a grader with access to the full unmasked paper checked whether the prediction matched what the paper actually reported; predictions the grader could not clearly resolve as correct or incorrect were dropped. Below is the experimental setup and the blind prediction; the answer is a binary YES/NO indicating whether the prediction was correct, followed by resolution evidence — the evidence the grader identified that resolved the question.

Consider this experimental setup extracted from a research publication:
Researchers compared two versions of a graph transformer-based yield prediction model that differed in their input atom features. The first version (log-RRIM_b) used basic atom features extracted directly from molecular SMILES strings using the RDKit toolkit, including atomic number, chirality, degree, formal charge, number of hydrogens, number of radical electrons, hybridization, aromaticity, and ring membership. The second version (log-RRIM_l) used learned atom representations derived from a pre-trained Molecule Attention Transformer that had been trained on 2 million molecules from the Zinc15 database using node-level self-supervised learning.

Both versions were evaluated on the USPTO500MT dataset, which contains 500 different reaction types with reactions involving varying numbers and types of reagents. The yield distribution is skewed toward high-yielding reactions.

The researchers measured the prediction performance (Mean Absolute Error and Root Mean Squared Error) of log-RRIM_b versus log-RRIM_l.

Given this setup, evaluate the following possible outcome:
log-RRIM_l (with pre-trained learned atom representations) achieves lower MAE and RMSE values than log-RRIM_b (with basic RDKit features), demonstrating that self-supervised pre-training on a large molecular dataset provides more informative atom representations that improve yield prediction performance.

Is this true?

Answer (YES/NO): NO